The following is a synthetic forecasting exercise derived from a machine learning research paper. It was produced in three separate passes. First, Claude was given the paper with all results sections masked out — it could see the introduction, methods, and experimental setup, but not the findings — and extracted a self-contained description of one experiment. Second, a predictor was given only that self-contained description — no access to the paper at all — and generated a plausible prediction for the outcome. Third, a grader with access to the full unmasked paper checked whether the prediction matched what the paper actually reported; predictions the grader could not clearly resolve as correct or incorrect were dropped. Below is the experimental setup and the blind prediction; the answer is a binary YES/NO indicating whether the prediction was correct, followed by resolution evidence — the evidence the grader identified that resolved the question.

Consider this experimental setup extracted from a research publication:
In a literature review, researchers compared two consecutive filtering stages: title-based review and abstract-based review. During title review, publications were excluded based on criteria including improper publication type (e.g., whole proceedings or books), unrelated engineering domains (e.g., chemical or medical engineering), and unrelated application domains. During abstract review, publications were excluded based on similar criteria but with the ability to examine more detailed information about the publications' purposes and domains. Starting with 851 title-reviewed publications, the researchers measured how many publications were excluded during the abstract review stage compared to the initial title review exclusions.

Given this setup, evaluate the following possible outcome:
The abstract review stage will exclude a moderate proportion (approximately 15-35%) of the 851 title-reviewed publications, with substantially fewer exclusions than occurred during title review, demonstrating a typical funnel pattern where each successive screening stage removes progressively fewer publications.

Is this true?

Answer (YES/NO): NO